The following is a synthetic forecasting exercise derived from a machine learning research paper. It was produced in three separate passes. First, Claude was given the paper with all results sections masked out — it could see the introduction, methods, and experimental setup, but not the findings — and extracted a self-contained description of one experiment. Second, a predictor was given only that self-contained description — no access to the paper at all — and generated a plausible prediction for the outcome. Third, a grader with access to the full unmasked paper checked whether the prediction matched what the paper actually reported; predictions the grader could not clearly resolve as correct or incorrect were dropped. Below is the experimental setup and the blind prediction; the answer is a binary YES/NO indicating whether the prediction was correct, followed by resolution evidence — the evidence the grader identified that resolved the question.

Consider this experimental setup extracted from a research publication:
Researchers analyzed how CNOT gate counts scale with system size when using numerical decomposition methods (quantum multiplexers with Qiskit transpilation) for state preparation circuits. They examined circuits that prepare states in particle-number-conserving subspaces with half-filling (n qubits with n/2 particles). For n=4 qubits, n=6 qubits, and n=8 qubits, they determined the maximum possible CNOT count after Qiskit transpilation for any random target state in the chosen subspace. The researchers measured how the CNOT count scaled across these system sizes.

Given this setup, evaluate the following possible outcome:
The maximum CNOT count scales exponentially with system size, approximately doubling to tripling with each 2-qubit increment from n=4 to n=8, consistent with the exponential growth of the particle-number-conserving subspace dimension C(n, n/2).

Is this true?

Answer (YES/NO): NO